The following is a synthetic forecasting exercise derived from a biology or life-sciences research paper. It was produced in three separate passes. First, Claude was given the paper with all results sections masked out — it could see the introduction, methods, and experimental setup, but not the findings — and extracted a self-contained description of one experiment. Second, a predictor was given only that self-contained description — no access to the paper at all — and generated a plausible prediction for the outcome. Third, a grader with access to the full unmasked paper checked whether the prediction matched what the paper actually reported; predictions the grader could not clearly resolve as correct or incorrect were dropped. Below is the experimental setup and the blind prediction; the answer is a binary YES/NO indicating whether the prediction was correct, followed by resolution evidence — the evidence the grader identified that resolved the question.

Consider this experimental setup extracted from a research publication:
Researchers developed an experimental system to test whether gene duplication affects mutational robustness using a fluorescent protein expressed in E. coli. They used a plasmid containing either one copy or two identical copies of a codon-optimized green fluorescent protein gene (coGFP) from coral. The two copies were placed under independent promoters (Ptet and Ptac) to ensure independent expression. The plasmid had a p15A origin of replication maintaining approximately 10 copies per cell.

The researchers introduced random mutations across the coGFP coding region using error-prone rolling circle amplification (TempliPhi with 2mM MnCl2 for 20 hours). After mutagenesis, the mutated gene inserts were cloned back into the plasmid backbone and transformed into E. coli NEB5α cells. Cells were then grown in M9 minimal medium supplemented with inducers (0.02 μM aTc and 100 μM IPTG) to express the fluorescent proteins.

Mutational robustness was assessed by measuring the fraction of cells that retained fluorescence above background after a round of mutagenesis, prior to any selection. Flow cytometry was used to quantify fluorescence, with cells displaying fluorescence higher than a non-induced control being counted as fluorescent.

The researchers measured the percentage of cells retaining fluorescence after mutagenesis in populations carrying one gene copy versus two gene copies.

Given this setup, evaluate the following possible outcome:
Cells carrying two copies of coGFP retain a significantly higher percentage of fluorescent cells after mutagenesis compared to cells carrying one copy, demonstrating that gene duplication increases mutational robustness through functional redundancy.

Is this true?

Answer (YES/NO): YES